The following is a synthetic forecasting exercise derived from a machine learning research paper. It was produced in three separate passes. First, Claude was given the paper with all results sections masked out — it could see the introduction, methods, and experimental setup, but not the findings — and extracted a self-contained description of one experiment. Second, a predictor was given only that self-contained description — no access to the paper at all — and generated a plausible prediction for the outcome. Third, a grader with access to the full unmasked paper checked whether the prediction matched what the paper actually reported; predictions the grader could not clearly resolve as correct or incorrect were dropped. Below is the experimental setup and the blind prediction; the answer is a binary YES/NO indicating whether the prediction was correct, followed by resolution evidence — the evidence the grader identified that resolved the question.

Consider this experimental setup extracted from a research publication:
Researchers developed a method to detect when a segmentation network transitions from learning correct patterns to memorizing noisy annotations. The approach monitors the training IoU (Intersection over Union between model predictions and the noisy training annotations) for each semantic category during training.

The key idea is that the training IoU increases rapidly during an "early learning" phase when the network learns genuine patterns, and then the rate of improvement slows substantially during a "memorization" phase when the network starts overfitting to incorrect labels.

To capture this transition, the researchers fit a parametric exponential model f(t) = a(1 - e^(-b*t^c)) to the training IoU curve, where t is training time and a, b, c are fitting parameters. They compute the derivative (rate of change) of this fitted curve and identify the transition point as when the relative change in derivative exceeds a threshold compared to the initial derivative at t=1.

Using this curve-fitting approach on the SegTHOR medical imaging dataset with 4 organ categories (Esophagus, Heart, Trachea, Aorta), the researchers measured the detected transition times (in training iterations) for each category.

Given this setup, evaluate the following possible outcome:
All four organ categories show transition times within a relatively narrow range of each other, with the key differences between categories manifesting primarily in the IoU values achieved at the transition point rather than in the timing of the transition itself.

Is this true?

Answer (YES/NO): NO